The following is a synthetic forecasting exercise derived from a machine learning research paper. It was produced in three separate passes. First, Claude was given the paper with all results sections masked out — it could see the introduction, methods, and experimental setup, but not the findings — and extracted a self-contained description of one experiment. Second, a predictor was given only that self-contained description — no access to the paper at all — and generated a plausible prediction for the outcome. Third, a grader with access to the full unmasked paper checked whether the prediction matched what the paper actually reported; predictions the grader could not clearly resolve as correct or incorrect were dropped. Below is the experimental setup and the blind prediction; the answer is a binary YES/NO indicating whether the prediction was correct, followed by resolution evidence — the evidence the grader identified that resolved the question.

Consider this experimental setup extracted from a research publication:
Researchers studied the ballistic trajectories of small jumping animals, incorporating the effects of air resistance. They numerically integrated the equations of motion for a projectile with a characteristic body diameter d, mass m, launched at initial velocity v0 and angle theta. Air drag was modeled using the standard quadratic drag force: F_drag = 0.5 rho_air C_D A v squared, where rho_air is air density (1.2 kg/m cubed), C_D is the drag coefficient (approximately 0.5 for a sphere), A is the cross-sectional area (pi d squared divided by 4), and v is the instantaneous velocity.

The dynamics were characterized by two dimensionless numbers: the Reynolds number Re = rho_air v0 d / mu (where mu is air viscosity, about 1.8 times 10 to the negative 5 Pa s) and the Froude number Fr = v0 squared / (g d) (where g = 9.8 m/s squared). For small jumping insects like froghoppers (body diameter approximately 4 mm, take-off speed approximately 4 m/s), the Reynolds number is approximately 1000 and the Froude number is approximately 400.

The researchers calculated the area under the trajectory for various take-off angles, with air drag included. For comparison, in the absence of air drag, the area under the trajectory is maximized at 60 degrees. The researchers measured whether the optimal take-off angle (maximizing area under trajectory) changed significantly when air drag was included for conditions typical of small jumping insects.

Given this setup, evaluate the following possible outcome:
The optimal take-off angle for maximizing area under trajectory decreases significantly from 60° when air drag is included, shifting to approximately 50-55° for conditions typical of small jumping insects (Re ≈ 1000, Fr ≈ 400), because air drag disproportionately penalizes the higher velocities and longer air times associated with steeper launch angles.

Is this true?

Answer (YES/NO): NO